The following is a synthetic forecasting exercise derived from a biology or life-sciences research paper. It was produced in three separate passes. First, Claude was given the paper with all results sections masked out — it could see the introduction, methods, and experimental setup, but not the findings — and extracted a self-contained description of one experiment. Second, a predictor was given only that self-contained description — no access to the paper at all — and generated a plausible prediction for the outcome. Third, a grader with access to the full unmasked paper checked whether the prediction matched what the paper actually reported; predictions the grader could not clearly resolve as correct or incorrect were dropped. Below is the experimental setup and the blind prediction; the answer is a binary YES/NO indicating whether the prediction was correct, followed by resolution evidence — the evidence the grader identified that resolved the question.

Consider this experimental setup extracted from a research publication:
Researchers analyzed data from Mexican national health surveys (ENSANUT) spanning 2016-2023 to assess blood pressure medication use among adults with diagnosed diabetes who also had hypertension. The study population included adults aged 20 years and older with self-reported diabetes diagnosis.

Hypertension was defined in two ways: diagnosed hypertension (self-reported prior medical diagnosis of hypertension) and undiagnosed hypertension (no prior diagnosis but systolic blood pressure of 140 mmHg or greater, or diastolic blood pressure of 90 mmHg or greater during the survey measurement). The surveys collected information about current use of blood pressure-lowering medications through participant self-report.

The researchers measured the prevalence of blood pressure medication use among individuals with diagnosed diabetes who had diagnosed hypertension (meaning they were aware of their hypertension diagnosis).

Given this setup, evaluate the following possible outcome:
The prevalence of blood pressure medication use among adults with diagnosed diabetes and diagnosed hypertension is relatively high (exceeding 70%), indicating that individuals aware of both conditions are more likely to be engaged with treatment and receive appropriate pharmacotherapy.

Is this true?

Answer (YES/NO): YES